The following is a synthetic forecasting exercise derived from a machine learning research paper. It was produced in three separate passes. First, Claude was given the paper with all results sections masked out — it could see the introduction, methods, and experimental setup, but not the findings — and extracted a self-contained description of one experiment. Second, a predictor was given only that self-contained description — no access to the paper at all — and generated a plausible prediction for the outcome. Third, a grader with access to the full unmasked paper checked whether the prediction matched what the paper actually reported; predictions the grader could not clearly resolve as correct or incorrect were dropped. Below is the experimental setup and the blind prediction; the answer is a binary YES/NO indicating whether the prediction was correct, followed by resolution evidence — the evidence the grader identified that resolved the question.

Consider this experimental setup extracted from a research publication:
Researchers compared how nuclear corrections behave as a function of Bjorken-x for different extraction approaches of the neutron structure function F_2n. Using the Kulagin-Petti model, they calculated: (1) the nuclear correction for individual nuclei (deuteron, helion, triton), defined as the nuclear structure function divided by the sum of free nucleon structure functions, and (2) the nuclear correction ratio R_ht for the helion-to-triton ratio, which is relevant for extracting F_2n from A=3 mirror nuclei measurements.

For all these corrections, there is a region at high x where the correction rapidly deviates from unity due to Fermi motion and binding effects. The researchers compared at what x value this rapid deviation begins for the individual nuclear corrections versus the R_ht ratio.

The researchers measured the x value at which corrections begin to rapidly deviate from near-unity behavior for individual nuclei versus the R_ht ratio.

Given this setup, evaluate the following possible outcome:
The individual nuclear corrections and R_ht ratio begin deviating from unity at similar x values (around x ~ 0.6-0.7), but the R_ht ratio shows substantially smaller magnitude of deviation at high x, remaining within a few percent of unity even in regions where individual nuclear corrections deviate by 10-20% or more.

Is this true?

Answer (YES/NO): NO